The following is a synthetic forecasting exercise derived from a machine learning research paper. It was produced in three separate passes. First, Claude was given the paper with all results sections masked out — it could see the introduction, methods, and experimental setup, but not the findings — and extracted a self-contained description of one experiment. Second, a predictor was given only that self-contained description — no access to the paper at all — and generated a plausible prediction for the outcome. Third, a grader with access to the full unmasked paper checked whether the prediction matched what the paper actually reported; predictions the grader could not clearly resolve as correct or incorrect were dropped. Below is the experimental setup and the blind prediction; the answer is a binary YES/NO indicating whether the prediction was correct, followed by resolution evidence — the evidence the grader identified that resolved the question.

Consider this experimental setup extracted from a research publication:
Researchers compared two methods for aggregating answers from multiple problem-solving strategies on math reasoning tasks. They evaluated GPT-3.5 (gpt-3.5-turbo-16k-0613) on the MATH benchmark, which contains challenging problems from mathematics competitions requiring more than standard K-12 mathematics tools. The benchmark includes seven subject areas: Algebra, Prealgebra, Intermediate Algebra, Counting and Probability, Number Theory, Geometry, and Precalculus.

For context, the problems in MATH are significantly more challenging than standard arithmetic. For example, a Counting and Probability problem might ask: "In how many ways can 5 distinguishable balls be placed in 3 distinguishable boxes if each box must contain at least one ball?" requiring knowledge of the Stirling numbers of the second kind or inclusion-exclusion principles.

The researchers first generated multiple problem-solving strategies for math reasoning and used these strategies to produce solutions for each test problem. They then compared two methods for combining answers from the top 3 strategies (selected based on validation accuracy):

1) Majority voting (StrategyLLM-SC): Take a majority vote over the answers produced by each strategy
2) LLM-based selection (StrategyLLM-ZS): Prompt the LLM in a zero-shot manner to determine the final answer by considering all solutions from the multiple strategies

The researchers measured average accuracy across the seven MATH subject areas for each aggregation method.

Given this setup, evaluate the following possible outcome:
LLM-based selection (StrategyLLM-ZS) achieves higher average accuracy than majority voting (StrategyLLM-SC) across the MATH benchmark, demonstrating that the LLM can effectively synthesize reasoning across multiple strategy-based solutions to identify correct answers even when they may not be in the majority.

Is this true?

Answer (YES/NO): YES